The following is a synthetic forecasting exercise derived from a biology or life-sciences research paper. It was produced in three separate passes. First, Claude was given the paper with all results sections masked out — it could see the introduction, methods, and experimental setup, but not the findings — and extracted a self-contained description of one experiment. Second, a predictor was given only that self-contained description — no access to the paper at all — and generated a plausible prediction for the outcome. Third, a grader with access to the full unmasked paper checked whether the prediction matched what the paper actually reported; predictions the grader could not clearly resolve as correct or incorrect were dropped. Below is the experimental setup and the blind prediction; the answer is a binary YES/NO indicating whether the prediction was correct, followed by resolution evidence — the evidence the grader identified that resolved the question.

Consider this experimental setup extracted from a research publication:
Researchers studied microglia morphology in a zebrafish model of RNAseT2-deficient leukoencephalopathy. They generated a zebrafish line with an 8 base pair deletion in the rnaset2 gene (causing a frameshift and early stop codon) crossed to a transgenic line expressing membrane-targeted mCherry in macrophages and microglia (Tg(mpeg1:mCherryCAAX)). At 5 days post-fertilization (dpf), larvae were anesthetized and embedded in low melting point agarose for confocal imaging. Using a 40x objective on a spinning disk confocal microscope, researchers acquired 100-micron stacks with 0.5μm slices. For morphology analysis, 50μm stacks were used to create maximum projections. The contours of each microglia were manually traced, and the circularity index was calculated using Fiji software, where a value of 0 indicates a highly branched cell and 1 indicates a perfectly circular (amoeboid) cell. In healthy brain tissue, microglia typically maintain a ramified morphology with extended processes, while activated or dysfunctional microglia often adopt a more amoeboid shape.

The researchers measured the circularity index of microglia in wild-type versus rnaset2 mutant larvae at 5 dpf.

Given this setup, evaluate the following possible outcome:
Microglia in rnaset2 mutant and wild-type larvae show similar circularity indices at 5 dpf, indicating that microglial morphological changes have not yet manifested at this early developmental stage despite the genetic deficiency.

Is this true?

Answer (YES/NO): NO